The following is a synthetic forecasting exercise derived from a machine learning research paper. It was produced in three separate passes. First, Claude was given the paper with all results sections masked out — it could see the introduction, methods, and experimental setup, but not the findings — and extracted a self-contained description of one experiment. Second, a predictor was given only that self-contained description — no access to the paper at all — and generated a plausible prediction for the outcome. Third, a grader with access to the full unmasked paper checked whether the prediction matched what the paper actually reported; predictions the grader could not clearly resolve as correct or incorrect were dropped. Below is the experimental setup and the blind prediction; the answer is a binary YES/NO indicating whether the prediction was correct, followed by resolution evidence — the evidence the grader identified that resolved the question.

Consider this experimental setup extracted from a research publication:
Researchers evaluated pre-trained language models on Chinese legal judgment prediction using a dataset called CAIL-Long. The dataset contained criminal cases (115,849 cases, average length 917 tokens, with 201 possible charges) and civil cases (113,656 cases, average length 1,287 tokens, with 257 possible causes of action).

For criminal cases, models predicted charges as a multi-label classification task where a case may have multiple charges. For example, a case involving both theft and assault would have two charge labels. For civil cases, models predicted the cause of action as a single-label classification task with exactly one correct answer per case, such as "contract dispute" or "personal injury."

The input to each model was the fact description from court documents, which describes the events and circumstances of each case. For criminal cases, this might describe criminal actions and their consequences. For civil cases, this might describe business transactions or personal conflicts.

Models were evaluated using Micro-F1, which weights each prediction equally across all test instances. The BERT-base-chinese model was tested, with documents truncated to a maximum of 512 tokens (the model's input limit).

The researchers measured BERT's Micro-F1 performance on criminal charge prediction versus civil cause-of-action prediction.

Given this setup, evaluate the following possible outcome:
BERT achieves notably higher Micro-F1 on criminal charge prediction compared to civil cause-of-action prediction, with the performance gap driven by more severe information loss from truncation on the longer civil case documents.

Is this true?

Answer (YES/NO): YES